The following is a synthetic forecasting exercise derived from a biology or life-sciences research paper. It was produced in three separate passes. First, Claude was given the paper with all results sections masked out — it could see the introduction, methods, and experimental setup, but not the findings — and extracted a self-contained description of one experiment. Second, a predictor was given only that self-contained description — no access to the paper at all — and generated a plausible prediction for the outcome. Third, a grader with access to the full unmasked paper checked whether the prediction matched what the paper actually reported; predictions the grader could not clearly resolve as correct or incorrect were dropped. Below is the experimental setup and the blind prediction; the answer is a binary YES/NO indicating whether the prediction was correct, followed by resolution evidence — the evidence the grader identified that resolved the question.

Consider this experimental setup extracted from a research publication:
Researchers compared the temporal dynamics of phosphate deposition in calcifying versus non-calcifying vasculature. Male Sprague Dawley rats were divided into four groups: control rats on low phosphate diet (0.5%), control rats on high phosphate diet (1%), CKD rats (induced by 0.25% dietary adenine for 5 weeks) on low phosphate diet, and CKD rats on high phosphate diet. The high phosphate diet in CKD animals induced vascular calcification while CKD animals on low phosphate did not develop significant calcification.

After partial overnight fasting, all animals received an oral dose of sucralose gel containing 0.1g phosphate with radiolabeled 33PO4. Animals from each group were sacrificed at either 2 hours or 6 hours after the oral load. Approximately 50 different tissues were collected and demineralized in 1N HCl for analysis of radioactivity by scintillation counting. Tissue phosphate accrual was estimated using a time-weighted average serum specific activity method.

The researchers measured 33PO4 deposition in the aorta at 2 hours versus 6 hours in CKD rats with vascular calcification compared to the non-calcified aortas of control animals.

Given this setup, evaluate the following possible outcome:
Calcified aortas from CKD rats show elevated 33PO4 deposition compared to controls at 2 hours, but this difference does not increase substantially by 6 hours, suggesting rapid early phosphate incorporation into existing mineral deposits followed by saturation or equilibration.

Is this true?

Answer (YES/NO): YES